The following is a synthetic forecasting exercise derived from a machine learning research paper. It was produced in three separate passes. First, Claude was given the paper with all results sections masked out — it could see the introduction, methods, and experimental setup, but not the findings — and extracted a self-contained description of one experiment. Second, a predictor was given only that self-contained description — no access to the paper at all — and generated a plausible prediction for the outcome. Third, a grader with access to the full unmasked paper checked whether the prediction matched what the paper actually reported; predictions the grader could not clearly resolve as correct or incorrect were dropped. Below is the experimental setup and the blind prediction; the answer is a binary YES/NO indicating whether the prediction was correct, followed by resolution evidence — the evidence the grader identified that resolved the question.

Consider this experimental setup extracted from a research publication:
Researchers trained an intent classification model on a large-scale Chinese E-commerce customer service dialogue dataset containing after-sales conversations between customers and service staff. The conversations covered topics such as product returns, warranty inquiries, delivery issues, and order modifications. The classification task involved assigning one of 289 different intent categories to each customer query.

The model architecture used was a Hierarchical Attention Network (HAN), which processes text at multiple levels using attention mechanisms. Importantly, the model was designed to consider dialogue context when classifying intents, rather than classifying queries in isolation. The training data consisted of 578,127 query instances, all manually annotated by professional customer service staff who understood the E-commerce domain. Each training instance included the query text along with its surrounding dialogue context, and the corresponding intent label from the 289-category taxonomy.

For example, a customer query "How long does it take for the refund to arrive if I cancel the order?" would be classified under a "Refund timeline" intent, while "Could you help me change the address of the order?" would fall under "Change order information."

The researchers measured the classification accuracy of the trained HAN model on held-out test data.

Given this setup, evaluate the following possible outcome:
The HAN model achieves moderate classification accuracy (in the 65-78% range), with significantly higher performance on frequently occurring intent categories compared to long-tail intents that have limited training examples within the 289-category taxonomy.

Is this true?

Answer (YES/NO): NO